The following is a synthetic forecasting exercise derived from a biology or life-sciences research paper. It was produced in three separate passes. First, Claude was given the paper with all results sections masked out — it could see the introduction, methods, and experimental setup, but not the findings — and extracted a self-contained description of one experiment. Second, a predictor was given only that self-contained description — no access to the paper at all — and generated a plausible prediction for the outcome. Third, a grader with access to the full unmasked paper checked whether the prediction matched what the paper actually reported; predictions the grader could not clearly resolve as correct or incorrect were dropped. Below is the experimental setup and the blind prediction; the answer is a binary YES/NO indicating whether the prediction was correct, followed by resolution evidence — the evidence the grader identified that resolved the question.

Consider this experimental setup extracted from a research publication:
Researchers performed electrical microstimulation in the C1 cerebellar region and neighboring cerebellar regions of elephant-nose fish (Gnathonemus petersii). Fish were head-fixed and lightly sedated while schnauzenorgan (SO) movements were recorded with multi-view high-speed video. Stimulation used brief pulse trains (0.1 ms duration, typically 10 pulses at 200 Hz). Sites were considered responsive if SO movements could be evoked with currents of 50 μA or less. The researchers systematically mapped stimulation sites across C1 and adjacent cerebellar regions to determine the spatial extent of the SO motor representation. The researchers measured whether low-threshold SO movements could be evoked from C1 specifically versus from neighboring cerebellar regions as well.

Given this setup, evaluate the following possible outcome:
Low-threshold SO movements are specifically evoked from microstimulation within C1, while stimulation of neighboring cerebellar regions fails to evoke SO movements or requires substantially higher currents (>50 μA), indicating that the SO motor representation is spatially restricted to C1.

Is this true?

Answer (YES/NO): YES